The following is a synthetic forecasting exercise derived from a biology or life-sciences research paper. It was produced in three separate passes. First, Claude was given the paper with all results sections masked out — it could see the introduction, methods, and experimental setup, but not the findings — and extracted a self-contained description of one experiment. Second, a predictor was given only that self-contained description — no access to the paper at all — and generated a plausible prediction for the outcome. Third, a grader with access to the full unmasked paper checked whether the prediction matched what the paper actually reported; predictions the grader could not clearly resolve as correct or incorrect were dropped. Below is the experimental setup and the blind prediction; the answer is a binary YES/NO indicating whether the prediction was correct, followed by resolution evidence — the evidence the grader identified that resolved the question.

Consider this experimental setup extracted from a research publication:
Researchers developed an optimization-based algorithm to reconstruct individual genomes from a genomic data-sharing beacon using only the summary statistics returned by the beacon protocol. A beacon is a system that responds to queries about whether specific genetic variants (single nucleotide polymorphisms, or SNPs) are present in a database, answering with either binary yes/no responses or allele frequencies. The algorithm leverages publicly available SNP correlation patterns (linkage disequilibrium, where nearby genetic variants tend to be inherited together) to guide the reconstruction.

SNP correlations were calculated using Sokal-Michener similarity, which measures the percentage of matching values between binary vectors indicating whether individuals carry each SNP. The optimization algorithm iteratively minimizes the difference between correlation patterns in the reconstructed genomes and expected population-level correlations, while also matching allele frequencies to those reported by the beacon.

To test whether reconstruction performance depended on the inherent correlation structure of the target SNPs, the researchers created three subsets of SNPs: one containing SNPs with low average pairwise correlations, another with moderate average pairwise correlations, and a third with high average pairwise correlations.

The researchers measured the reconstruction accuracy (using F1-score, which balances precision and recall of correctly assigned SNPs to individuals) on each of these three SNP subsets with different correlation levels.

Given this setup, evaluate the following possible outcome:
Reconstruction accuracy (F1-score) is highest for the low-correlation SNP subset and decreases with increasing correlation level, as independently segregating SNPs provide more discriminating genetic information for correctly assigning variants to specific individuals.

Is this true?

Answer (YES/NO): NO